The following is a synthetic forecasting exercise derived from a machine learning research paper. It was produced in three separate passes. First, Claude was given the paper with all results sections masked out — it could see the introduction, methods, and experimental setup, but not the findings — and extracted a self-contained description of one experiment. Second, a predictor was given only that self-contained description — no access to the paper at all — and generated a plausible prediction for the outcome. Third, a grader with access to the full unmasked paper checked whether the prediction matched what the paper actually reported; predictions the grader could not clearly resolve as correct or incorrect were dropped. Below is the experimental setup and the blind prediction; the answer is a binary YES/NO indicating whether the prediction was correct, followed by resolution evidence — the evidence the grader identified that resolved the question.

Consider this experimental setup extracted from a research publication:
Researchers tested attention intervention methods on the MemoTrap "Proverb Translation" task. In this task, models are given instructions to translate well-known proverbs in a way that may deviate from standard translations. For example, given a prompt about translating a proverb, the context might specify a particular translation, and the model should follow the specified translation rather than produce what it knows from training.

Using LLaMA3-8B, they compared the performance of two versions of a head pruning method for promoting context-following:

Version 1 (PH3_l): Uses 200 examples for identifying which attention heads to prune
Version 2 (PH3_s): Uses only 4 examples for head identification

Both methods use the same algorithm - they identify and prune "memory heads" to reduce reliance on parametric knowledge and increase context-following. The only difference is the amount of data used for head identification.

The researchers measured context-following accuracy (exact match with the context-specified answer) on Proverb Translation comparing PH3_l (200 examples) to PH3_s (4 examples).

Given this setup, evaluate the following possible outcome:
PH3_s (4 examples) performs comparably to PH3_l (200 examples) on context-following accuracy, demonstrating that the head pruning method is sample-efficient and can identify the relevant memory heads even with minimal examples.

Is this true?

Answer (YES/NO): NO